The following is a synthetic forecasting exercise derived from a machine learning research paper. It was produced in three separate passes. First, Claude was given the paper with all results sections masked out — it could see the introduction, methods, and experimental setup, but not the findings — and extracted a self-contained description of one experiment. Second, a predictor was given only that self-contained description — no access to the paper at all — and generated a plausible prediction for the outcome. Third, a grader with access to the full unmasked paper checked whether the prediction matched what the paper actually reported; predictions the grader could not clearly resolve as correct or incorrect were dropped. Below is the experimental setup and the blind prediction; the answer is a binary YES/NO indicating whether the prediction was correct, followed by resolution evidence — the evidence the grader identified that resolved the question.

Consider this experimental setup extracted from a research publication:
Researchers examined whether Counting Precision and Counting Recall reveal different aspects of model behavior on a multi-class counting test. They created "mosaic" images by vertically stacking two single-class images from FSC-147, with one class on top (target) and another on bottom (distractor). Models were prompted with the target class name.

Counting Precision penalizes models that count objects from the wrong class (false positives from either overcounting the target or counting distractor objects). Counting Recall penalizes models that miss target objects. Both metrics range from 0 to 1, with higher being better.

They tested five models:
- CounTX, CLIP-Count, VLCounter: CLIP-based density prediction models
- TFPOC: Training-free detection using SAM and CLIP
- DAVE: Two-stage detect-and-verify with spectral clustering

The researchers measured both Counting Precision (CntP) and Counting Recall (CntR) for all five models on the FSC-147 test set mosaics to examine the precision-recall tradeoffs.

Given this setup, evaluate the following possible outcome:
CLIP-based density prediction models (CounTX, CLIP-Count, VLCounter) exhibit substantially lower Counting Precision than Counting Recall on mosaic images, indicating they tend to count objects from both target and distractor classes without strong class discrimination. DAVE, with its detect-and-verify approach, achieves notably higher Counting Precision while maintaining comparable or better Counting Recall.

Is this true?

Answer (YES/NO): NO